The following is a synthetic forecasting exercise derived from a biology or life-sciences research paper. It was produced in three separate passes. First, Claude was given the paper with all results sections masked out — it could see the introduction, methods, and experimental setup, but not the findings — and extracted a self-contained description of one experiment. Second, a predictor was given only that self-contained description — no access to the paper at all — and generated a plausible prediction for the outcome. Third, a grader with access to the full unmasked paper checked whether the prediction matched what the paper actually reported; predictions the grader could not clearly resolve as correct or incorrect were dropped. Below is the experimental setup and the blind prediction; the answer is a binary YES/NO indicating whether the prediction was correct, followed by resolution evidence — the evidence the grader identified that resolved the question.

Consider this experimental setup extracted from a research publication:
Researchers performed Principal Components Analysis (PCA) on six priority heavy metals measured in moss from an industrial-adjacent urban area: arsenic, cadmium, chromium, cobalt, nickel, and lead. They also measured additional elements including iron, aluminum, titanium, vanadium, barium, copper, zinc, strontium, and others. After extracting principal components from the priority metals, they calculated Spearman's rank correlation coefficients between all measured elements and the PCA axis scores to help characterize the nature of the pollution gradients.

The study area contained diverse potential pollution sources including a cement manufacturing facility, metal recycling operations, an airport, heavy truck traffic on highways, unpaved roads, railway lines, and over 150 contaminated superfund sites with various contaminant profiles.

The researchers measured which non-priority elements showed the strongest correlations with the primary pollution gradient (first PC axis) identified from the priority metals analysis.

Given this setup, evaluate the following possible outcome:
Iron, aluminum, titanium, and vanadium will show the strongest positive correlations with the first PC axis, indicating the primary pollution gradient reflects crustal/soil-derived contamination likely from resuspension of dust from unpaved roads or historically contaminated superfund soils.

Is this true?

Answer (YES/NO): NO